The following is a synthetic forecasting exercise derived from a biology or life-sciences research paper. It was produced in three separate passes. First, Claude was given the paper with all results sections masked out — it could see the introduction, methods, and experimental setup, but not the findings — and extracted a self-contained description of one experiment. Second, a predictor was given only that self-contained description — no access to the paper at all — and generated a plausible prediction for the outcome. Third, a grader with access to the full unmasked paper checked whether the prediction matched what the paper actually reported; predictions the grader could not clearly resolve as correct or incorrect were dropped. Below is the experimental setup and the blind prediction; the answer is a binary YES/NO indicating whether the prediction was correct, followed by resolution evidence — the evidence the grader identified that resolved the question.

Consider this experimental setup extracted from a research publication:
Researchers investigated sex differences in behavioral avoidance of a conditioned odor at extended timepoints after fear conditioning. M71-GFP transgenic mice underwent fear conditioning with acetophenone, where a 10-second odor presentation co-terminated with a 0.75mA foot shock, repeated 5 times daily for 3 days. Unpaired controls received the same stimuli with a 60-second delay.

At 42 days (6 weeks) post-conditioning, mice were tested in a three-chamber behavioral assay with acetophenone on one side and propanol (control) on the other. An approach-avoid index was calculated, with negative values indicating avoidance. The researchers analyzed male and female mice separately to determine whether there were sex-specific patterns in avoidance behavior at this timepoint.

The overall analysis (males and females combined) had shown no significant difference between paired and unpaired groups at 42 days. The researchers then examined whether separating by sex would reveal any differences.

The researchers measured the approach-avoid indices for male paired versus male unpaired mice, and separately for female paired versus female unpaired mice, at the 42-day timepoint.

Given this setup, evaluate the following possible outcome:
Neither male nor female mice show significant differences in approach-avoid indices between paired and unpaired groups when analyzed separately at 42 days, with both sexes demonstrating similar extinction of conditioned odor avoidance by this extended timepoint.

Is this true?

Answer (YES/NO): NO